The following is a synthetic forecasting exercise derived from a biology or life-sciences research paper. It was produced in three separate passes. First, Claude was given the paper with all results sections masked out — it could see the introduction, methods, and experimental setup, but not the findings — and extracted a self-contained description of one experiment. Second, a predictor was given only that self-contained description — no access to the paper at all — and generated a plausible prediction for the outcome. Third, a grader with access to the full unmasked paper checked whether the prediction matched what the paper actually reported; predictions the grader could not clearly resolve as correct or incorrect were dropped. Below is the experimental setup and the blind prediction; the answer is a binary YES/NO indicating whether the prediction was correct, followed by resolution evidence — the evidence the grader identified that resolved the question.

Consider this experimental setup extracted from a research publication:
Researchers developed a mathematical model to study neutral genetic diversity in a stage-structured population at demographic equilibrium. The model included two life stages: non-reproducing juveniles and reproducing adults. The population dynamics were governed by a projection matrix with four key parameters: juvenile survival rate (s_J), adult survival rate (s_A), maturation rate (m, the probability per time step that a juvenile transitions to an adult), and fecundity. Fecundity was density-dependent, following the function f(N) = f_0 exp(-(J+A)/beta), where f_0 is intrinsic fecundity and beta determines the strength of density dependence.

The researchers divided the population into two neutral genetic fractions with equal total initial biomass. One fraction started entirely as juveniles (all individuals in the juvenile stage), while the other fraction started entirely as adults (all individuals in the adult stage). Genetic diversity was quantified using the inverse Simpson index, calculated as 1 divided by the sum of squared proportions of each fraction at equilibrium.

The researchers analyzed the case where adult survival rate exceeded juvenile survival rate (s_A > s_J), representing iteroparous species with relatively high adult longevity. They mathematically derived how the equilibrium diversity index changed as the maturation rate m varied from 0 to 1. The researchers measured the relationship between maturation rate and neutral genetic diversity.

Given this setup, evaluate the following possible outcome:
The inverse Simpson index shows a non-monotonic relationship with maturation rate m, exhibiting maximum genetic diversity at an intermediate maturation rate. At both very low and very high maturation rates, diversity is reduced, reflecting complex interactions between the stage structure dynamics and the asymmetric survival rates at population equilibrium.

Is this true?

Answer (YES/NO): NO